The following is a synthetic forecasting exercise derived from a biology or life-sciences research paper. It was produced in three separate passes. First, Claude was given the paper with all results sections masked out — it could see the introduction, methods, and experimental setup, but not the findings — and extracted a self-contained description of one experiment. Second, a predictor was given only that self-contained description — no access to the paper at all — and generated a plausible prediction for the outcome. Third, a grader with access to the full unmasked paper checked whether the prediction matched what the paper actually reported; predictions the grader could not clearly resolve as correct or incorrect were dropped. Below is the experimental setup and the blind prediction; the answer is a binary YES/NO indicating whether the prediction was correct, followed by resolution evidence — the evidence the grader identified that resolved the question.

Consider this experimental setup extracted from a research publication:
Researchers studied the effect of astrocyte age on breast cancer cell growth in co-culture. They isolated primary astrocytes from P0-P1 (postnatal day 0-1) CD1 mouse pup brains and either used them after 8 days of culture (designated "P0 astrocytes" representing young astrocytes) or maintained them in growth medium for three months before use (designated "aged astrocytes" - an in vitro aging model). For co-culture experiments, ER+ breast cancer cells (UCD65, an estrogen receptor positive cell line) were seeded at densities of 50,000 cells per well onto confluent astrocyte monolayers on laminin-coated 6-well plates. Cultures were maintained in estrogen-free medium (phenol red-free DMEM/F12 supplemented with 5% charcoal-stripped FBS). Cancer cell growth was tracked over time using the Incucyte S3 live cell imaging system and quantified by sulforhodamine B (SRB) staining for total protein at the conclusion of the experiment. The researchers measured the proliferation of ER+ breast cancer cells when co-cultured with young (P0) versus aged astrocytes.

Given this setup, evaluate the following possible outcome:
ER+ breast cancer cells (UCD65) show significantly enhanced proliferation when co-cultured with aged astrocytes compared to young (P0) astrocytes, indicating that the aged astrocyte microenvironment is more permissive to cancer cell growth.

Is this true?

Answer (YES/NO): NO